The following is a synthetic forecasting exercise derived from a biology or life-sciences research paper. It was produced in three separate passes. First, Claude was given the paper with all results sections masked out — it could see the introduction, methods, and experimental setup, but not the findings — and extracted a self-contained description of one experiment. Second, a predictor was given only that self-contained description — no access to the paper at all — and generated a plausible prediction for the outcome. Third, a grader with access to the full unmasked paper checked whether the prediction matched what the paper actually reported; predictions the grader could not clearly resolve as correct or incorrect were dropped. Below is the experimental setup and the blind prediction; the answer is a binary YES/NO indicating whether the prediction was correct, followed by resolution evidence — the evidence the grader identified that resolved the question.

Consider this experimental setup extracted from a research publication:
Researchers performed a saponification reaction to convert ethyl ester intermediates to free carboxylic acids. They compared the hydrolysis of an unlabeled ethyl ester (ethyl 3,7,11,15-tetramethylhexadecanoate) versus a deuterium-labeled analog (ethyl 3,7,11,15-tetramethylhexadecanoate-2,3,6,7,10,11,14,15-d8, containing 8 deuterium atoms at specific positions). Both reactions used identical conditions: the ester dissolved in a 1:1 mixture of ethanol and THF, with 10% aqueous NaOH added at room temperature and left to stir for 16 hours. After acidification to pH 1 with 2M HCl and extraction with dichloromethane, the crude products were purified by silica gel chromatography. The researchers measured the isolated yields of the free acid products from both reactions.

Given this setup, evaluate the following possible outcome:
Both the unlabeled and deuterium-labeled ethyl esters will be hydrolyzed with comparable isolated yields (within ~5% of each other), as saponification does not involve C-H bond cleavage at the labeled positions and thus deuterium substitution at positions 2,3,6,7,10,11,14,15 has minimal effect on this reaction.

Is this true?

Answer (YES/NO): NO